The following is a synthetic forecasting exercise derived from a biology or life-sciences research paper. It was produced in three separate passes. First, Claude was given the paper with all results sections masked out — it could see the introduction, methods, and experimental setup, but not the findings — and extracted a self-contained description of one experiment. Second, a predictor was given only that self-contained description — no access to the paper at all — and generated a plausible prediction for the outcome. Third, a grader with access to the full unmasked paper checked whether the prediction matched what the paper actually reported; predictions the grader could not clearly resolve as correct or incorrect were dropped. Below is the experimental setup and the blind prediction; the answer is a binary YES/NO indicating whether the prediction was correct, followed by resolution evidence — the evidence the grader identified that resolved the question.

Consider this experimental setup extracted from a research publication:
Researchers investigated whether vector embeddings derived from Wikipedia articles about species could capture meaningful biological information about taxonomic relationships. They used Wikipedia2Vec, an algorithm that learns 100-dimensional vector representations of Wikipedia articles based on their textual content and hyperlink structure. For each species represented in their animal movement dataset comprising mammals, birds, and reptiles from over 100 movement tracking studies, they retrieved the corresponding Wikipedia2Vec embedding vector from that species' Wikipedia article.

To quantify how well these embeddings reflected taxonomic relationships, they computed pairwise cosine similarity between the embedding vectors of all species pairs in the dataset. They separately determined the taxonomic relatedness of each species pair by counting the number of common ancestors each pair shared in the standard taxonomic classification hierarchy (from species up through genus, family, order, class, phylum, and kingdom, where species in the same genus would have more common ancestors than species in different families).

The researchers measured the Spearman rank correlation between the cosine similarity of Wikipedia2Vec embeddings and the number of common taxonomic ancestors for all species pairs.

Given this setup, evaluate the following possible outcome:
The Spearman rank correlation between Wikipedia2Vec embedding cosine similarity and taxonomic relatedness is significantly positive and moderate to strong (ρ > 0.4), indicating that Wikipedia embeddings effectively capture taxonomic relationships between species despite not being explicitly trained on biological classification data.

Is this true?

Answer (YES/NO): YES